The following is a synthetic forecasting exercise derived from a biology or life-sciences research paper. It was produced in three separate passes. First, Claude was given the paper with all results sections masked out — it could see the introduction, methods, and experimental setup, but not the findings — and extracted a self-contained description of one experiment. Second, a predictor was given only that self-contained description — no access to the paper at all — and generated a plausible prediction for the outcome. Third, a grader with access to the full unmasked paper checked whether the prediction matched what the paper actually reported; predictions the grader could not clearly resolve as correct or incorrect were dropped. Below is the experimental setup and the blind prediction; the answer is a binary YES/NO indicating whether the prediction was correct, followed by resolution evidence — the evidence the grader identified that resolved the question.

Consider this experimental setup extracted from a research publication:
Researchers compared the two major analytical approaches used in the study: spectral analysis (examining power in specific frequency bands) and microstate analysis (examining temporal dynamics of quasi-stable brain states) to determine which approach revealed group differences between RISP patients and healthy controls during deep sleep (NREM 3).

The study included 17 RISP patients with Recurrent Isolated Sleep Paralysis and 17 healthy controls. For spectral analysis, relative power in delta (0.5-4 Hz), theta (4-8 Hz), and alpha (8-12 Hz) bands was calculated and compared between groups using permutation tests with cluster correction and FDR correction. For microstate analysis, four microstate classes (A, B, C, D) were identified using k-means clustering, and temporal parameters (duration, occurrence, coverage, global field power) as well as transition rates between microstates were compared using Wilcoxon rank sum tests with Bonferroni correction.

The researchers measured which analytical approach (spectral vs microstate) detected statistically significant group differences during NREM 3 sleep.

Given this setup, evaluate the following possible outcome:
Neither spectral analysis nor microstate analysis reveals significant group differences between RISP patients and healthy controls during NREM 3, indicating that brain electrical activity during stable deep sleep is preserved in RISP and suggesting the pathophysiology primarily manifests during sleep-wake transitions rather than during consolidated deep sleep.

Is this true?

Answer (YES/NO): NO